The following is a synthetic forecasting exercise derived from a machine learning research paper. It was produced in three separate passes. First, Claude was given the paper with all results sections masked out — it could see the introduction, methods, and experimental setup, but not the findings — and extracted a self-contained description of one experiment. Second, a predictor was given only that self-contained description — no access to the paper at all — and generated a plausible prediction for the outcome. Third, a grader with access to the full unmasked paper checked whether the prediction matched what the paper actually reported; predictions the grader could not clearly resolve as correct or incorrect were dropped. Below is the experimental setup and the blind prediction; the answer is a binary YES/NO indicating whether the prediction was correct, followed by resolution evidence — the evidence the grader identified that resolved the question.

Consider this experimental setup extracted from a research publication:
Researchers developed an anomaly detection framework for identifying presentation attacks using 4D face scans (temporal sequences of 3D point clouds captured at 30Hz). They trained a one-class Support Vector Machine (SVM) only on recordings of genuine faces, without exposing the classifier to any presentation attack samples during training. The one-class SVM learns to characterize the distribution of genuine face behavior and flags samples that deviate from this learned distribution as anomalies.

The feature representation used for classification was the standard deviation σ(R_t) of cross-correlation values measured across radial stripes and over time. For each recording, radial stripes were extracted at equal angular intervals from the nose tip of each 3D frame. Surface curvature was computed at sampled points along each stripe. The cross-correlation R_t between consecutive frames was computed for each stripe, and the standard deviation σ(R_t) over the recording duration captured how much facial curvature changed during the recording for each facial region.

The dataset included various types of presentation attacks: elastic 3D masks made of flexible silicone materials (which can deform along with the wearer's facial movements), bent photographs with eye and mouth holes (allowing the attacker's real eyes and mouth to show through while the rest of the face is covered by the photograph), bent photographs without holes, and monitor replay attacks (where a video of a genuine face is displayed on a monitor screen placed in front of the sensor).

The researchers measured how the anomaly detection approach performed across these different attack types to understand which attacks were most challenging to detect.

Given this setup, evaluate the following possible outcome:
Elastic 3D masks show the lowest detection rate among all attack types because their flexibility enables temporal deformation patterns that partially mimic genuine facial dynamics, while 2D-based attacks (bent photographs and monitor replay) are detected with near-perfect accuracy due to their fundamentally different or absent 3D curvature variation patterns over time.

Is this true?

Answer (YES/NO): NO